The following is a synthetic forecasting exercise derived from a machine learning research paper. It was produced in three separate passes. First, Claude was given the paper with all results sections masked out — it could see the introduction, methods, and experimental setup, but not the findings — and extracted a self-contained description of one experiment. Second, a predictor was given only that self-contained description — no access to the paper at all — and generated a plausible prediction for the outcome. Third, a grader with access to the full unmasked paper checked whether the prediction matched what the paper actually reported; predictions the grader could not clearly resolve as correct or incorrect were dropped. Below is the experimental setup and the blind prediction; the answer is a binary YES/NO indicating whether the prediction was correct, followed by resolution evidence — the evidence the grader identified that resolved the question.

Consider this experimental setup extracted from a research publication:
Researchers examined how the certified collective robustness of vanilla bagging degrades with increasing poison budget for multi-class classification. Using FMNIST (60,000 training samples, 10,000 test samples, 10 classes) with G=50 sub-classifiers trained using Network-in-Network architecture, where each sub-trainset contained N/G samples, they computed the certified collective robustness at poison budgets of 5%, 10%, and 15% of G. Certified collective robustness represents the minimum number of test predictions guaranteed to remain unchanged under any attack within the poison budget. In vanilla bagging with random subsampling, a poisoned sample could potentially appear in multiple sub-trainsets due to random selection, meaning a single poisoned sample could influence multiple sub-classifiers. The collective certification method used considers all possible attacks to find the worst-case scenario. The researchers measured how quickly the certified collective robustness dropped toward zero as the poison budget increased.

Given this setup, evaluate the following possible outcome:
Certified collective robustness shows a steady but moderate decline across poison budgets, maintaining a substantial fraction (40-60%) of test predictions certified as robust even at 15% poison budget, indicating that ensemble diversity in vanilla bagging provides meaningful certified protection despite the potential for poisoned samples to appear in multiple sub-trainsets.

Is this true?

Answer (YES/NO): NO